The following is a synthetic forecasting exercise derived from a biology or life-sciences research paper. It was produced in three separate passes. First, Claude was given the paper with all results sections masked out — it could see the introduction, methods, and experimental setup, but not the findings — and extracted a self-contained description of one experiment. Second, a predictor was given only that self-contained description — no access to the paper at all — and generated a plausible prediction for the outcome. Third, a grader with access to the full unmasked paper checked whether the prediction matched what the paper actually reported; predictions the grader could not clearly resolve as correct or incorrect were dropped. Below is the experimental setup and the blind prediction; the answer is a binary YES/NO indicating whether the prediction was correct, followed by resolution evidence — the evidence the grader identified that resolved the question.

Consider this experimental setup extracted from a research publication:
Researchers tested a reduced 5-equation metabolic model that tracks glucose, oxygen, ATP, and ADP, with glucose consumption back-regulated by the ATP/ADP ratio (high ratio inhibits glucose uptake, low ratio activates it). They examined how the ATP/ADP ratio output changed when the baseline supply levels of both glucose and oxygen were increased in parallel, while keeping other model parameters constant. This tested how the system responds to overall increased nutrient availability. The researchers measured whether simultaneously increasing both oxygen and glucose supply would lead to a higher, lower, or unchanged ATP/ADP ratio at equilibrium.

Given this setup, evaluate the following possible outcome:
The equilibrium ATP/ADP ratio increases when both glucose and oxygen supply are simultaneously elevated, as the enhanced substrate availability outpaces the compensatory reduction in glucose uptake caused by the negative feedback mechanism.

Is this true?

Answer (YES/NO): YES